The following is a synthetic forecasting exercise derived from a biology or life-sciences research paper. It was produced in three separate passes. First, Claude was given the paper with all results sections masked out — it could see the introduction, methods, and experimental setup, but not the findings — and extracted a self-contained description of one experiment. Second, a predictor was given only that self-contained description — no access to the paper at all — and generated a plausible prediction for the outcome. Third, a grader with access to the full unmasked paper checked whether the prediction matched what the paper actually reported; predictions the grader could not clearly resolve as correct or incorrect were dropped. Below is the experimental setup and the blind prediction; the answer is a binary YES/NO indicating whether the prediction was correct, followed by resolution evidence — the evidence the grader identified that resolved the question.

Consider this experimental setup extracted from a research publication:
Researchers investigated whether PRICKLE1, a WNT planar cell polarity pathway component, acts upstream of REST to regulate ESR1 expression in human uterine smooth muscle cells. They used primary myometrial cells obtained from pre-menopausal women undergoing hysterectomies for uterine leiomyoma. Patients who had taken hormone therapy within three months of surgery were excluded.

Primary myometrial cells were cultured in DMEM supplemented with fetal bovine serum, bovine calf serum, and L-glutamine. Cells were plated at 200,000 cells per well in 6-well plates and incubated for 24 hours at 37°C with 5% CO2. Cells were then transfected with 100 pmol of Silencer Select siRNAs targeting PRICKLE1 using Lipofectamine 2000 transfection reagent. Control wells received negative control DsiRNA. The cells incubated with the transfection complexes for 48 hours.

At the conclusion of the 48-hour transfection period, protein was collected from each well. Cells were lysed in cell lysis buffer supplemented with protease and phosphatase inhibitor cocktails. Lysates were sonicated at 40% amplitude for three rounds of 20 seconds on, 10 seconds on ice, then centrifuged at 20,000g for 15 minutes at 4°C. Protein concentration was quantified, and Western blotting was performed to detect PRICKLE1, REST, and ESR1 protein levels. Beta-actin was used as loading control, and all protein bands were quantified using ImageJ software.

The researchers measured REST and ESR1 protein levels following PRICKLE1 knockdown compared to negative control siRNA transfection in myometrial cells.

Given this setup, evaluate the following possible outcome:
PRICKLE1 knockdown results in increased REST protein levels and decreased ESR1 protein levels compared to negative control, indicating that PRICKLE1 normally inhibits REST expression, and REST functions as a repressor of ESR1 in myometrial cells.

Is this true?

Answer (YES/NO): NO